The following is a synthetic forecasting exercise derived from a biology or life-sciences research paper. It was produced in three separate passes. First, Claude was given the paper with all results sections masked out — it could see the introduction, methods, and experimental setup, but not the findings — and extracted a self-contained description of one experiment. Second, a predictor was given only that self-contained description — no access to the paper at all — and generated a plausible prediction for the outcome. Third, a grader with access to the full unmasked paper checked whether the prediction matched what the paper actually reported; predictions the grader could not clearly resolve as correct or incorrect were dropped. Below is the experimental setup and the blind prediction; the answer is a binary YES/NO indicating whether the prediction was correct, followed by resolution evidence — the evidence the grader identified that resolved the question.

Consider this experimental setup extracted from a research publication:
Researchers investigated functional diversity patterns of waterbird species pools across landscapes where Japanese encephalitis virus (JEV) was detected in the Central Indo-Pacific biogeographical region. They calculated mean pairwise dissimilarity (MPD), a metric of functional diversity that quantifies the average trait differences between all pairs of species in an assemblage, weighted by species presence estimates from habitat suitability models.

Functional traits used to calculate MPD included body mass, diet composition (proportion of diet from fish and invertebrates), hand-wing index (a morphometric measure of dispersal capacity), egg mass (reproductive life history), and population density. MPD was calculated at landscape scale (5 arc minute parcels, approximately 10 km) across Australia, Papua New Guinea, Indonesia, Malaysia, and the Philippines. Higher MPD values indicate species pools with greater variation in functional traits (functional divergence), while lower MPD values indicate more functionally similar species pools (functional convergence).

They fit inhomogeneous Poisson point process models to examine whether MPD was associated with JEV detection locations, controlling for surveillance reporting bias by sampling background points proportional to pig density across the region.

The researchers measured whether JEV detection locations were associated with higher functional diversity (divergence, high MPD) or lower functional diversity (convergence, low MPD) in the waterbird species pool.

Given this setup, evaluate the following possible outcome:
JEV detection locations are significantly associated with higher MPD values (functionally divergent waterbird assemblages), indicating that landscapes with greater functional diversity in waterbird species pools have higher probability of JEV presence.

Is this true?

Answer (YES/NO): YES